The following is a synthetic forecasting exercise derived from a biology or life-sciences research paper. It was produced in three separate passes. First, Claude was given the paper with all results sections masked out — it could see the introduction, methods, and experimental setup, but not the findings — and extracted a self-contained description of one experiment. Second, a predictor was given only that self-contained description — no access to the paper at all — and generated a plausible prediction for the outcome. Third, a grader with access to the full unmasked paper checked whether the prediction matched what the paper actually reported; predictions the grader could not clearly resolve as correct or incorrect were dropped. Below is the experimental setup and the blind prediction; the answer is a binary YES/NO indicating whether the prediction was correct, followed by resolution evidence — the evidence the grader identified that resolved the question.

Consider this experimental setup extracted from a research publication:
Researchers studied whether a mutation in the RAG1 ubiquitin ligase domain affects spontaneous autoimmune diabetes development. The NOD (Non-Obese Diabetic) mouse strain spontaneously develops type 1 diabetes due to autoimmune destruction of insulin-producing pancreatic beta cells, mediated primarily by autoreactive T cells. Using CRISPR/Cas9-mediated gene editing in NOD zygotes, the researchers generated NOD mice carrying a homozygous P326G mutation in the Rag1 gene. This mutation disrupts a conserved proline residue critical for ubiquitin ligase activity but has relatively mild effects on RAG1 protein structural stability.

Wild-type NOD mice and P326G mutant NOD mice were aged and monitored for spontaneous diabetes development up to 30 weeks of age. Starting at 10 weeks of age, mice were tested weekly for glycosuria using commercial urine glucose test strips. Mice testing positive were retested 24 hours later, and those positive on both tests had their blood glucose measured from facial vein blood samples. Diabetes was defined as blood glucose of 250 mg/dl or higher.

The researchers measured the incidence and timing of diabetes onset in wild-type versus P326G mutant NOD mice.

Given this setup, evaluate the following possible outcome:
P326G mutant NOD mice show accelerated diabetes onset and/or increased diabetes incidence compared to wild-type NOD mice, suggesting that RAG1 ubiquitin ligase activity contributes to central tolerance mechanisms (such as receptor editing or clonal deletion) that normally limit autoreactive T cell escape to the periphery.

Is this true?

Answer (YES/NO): YES